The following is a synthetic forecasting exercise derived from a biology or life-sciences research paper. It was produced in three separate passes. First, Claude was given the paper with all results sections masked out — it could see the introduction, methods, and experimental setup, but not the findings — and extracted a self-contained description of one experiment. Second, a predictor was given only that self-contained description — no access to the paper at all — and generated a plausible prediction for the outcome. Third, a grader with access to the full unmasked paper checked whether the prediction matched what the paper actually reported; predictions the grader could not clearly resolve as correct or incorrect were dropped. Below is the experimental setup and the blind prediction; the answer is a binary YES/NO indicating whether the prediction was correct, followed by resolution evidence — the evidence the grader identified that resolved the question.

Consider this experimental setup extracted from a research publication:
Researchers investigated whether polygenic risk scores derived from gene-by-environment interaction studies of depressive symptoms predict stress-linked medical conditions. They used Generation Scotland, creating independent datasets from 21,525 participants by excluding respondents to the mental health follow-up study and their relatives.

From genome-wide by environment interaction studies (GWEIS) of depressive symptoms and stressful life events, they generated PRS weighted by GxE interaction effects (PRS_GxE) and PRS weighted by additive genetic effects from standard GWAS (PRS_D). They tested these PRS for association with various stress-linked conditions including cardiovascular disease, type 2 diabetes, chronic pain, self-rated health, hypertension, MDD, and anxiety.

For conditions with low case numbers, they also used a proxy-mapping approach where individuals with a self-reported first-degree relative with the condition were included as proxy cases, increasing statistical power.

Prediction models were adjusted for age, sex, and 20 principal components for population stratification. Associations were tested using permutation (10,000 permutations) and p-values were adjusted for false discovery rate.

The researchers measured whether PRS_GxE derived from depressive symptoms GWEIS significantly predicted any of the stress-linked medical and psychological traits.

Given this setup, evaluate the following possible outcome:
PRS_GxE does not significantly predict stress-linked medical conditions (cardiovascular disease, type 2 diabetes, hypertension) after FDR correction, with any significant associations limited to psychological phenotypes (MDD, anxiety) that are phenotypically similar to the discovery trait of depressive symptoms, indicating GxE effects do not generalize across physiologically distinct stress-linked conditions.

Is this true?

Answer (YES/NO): NO